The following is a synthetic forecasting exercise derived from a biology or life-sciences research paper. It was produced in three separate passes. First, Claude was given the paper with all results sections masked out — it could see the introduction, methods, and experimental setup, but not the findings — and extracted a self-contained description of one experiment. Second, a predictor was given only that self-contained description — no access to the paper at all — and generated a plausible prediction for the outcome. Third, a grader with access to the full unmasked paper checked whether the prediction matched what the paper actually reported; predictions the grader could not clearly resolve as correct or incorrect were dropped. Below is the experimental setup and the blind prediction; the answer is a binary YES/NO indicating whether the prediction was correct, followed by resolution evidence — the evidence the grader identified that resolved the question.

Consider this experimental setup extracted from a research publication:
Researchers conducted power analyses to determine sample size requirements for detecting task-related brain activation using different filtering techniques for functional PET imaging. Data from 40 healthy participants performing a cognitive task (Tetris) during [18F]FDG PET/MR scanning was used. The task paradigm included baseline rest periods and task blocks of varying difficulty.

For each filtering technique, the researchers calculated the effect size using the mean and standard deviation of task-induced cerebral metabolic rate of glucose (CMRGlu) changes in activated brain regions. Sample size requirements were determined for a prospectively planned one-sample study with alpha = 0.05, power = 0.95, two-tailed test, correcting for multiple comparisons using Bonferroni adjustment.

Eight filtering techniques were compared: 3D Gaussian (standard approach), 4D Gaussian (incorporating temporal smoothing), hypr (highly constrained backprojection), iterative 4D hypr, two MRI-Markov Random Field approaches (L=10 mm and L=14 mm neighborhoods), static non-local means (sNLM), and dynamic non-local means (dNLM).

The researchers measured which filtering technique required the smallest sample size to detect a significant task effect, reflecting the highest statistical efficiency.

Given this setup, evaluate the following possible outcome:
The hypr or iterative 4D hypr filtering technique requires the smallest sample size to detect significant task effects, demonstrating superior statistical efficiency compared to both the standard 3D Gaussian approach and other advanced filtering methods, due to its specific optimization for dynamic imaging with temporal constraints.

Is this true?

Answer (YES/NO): NO